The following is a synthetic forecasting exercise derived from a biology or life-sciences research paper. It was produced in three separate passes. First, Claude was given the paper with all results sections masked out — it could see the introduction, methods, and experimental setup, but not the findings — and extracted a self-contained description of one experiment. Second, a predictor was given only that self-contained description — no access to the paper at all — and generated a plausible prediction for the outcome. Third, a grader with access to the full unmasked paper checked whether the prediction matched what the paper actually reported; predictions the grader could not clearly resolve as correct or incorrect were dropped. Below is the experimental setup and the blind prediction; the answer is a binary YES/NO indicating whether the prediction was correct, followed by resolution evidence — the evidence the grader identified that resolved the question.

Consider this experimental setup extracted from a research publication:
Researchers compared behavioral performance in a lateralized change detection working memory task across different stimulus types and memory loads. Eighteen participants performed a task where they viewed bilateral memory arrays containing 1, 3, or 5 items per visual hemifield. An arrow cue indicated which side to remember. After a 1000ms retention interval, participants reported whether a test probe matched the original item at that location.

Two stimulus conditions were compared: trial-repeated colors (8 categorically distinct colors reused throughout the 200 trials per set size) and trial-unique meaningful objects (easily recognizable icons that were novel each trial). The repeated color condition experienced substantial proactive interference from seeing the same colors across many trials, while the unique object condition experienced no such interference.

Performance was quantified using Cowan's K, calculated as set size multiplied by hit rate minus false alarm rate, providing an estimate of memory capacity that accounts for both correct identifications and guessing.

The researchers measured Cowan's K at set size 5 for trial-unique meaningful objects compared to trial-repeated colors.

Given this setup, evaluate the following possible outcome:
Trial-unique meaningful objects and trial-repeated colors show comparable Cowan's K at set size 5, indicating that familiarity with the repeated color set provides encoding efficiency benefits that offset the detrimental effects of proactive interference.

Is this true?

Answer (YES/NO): NO